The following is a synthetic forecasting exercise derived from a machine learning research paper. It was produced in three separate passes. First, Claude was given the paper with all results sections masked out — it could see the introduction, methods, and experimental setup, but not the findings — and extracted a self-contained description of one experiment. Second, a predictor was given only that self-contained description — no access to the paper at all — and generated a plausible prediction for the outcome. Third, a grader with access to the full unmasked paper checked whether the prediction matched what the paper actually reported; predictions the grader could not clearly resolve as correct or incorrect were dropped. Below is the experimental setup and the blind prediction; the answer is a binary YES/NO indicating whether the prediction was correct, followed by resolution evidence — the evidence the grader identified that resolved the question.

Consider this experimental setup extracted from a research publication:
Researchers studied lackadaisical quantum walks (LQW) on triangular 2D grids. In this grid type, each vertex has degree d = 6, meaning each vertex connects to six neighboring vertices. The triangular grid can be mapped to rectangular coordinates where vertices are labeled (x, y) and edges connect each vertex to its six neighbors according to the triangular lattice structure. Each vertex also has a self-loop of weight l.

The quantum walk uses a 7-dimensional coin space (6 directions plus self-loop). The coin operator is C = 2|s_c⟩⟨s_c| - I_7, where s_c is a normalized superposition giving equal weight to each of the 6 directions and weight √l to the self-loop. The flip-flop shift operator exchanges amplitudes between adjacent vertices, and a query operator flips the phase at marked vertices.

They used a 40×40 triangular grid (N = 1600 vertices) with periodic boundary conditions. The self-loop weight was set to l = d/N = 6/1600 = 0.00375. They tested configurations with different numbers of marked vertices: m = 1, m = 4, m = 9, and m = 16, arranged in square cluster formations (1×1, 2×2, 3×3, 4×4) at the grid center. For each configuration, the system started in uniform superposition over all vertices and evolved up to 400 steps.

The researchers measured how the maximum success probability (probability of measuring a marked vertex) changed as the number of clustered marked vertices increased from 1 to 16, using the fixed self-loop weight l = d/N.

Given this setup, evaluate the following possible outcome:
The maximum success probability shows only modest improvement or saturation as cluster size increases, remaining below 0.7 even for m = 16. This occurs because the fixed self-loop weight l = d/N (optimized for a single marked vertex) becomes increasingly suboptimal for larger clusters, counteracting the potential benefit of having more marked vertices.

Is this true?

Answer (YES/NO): NO